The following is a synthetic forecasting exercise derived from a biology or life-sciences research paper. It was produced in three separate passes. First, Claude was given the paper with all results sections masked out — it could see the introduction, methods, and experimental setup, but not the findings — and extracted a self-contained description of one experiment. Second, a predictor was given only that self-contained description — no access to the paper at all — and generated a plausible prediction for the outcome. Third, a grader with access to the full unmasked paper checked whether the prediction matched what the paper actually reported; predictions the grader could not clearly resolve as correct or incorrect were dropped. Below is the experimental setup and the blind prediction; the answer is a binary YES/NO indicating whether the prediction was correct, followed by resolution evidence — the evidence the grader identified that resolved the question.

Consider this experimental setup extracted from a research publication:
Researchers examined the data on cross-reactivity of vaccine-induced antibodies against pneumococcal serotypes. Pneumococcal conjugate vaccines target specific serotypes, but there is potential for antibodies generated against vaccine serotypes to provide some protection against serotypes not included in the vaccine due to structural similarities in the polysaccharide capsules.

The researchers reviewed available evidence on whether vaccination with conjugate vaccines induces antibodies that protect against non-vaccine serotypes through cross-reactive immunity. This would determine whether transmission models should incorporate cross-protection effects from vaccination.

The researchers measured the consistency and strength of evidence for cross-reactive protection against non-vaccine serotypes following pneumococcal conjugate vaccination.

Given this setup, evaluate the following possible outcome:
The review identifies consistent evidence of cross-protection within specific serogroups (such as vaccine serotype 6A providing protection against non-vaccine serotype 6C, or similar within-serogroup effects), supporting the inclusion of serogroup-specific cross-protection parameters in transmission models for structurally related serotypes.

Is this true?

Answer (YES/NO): NO